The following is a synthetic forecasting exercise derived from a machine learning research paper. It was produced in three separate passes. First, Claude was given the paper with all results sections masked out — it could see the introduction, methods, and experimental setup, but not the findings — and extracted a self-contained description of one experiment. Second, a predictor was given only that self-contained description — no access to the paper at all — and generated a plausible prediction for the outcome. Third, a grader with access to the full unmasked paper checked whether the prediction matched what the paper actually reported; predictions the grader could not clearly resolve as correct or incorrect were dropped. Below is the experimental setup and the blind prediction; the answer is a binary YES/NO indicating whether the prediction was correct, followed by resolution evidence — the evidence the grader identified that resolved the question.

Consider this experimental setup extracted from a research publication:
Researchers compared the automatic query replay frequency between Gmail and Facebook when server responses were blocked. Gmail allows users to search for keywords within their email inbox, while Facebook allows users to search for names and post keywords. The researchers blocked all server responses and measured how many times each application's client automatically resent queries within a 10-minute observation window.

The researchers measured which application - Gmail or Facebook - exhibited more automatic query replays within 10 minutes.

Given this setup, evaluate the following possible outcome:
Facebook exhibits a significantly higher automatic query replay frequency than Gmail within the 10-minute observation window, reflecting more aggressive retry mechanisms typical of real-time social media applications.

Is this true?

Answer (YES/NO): NO